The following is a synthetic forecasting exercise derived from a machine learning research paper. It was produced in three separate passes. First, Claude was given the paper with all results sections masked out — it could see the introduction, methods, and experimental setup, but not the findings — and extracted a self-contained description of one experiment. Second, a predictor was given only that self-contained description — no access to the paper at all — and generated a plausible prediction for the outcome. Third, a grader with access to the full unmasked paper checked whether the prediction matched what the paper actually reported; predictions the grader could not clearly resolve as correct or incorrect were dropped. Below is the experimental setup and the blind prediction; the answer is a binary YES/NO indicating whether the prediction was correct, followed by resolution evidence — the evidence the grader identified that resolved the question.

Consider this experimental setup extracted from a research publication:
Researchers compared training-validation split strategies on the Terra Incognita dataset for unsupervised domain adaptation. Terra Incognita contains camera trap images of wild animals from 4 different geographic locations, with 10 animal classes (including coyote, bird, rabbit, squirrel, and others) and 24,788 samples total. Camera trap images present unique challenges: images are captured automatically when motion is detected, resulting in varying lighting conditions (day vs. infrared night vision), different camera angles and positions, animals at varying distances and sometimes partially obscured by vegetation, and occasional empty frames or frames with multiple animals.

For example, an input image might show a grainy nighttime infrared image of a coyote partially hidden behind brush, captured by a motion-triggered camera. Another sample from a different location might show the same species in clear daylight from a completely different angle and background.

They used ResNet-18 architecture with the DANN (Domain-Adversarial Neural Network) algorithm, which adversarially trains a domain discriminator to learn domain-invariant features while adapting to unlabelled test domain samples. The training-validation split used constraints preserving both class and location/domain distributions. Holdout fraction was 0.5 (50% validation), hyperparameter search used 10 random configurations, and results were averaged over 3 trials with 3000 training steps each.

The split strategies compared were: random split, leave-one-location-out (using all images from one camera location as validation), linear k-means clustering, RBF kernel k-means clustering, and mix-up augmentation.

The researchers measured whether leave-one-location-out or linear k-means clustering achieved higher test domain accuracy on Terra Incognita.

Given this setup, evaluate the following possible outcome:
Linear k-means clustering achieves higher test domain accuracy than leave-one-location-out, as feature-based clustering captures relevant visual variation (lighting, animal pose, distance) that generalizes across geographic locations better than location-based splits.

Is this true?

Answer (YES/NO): YES